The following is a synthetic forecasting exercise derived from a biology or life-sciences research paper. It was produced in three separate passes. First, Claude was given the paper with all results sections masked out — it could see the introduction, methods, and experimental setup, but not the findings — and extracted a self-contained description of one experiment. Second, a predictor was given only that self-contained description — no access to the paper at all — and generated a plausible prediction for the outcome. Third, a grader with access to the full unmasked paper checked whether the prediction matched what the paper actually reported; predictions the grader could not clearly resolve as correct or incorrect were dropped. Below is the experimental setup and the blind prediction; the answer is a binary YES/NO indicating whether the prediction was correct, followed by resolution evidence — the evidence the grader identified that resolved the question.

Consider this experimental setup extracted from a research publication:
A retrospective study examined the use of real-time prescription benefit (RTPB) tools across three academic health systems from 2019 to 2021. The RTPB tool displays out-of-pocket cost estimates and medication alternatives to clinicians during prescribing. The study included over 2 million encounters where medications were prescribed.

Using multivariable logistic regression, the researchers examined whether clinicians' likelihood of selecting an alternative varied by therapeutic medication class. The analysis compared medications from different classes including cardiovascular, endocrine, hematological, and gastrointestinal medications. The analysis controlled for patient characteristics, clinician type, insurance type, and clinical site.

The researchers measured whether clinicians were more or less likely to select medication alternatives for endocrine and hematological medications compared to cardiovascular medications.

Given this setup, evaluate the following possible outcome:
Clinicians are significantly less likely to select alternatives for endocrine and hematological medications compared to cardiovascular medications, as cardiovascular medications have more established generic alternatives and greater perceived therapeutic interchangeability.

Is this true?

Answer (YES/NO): YES